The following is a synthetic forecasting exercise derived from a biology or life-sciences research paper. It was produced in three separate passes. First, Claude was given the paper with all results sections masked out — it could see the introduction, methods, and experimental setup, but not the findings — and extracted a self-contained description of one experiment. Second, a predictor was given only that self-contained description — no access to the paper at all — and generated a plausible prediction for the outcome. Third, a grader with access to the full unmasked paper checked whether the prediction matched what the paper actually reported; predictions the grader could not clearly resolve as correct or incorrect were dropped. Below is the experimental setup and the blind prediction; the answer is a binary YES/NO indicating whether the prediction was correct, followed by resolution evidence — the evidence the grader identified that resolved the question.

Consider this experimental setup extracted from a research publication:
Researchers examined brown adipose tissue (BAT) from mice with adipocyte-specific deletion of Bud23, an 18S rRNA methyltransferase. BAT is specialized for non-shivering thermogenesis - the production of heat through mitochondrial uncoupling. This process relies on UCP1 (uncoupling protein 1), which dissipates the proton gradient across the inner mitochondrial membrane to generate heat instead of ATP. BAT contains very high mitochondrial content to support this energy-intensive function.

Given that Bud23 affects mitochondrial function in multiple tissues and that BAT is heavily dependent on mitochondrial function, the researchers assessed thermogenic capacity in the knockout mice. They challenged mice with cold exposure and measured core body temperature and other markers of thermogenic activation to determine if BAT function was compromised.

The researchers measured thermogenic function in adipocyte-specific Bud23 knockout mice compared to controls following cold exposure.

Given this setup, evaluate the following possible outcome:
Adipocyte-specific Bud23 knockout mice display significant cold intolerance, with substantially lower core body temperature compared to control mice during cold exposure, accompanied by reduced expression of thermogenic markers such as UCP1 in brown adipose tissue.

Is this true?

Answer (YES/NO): NO